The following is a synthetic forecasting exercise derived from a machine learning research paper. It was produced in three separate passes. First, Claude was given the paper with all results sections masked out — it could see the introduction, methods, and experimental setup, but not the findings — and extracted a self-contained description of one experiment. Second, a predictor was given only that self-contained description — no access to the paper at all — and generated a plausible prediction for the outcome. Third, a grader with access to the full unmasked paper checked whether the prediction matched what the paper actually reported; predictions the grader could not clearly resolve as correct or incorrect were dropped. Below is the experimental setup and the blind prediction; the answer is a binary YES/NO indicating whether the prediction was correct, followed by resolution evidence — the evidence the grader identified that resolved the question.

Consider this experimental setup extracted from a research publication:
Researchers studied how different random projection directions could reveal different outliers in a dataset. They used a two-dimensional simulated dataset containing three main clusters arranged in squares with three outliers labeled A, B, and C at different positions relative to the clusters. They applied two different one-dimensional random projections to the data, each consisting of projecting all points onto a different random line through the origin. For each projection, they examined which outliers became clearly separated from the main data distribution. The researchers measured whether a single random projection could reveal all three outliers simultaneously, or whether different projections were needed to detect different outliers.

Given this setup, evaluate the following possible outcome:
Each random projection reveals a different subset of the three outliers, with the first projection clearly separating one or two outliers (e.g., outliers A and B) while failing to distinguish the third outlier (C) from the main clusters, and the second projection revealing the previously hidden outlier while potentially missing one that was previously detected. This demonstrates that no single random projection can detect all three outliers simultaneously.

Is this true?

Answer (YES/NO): NO